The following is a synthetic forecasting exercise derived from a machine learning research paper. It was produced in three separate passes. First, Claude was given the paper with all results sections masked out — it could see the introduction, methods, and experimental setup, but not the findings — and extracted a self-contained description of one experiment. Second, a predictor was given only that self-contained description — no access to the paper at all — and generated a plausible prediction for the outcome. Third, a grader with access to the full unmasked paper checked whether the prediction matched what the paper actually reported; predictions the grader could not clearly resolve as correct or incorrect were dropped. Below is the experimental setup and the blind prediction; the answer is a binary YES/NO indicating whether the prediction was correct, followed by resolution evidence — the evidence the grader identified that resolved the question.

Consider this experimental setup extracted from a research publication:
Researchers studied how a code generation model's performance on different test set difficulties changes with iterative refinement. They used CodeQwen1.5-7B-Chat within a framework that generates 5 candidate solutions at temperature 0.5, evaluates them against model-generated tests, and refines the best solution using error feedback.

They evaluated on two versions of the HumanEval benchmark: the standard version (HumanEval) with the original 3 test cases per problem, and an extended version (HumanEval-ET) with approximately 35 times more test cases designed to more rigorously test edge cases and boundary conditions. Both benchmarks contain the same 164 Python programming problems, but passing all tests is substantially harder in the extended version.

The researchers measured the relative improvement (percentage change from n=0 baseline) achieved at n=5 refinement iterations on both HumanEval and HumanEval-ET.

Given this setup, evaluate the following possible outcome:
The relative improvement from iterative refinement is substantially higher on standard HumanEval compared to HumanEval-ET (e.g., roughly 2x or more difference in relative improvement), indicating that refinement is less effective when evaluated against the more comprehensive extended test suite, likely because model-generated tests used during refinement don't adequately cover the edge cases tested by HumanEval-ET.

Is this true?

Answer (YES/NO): NO